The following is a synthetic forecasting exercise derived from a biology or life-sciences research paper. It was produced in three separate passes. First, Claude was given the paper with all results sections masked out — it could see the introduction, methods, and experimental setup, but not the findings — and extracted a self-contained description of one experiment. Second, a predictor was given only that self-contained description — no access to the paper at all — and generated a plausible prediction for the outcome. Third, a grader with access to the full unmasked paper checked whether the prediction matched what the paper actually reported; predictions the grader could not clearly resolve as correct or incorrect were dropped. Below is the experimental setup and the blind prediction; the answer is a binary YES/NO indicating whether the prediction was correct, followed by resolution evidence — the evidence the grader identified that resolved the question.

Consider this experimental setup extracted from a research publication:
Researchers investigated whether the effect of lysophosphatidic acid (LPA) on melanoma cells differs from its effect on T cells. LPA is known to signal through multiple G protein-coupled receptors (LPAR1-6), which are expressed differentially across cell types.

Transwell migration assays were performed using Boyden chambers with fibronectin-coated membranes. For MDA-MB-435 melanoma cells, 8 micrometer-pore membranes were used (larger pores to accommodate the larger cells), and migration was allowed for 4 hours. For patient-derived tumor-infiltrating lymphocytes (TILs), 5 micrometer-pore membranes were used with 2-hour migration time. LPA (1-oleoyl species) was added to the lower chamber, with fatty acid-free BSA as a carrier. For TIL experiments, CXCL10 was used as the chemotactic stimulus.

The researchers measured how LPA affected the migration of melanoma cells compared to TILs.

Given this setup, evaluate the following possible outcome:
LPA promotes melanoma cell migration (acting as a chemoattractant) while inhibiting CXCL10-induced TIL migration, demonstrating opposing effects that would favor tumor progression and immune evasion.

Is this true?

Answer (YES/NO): YES